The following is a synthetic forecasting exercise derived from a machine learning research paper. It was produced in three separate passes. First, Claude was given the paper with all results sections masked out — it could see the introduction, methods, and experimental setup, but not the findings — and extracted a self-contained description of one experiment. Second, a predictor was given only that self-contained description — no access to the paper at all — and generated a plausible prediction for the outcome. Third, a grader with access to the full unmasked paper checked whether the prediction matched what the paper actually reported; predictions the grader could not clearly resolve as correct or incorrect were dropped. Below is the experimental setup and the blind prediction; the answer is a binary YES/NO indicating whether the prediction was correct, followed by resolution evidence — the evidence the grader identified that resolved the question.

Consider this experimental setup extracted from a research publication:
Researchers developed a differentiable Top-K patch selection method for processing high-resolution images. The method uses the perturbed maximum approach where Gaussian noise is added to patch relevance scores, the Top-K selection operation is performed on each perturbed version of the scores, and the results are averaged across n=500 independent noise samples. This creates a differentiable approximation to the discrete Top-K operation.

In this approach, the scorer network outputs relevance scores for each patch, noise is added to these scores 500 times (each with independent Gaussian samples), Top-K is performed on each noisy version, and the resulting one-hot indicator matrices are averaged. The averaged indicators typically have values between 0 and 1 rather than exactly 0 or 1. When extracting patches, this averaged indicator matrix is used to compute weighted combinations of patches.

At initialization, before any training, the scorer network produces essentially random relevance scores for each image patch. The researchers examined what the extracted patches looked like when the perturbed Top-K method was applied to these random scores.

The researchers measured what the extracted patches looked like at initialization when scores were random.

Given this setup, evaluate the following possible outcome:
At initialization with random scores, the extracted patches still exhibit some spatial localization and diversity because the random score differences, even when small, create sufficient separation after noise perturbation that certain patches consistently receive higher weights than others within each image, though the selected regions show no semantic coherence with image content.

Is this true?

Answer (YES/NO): NO